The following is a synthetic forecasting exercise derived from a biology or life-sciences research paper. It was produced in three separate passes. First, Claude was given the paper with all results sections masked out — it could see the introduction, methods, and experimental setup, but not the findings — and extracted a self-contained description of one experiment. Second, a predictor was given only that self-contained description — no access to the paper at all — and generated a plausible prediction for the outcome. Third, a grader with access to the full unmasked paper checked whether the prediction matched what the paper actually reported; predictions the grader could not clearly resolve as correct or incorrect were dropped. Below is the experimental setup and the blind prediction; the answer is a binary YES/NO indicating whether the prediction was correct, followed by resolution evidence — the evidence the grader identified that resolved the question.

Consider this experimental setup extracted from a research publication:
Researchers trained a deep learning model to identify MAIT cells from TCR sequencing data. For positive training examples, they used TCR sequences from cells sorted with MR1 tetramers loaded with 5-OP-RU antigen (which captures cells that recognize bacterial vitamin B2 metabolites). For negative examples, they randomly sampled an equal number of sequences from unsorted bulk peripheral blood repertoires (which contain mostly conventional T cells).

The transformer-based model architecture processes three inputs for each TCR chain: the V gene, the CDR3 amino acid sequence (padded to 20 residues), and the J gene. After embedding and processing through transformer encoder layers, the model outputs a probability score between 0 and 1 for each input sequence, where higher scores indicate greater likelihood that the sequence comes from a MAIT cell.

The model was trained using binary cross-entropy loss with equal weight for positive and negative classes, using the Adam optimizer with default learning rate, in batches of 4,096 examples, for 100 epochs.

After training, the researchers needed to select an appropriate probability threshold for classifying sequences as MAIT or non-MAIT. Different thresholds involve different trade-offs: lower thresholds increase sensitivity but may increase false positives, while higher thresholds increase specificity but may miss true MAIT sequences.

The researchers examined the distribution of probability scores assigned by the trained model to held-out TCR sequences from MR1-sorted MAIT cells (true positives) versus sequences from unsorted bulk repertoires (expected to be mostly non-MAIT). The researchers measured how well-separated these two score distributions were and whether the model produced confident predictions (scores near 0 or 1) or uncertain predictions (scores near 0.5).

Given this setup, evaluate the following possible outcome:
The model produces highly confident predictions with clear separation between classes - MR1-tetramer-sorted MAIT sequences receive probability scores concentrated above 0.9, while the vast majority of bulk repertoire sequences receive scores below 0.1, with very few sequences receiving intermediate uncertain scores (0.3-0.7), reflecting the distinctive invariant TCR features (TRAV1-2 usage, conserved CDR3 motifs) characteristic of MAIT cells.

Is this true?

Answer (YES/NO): NO